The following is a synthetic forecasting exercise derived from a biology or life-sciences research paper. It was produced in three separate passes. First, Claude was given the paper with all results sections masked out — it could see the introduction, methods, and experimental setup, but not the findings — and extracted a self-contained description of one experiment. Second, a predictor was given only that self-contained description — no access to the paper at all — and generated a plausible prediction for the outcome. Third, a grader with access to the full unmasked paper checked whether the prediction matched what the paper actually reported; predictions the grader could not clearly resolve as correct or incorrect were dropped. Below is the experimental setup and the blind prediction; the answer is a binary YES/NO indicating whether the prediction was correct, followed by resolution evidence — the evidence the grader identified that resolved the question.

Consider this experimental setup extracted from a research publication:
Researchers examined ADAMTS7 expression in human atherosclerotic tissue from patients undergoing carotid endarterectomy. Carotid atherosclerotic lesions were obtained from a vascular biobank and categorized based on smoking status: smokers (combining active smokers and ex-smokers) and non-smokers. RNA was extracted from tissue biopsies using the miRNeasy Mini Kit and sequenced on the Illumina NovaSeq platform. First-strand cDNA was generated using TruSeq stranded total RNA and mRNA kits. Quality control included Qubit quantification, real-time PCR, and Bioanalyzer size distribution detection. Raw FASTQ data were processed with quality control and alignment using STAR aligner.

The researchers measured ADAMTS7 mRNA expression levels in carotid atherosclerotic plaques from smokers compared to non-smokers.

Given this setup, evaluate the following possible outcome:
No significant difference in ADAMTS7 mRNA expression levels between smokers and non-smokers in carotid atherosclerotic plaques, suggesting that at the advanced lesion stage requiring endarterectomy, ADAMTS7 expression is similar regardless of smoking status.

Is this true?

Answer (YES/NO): NO